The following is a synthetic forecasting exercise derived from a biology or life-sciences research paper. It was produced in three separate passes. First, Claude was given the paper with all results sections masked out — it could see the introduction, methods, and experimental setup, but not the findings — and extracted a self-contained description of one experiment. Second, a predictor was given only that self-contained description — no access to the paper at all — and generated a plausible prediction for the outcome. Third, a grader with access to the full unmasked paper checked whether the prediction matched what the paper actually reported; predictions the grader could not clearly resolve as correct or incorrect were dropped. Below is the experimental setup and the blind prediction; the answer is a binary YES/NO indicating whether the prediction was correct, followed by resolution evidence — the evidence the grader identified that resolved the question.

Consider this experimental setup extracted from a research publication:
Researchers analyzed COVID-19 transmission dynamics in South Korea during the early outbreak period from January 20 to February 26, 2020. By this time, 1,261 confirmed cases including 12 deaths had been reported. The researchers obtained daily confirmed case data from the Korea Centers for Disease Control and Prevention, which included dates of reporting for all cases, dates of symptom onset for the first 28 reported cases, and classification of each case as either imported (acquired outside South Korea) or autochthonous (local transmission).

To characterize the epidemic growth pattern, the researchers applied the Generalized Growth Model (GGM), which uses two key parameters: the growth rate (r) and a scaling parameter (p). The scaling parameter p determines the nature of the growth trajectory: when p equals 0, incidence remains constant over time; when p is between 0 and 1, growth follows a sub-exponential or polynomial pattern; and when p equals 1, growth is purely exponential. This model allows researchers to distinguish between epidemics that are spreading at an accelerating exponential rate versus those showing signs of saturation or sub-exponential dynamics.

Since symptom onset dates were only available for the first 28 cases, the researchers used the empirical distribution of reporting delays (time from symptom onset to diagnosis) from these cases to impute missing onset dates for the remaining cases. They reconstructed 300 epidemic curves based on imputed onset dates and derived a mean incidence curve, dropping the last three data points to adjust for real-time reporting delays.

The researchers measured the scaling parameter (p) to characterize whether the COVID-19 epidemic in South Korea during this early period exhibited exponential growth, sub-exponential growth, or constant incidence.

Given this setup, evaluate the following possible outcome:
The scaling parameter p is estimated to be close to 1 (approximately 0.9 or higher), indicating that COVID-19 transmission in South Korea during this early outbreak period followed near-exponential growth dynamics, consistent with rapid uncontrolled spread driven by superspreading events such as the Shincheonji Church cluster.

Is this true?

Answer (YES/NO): NO